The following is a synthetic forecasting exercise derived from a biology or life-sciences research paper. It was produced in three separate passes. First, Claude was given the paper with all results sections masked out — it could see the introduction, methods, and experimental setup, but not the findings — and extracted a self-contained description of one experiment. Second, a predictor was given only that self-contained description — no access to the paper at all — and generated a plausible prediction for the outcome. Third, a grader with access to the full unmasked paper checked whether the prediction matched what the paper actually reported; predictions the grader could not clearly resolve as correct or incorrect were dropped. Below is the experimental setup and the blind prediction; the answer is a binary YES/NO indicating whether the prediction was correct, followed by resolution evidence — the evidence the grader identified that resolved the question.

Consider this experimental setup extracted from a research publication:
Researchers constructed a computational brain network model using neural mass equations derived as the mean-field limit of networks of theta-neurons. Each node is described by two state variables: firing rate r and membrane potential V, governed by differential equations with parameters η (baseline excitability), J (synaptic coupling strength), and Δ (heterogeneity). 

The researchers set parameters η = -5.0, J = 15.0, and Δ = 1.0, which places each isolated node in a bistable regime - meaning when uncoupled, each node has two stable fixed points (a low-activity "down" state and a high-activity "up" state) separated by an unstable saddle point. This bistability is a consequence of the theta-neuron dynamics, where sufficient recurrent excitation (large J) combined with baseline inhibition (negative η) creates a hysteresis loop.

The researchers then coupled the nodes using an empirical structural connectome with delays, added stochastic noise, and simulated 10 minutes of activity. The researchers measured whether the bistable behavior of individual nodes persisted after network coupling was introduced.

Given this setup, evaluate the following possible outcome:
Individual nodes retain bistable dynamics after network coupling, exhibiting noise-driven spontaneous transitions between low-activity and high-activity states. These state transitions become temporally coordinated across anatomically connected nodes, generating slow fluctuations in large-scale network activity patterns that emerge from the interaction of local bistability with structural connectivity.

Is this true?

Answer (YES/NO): YES